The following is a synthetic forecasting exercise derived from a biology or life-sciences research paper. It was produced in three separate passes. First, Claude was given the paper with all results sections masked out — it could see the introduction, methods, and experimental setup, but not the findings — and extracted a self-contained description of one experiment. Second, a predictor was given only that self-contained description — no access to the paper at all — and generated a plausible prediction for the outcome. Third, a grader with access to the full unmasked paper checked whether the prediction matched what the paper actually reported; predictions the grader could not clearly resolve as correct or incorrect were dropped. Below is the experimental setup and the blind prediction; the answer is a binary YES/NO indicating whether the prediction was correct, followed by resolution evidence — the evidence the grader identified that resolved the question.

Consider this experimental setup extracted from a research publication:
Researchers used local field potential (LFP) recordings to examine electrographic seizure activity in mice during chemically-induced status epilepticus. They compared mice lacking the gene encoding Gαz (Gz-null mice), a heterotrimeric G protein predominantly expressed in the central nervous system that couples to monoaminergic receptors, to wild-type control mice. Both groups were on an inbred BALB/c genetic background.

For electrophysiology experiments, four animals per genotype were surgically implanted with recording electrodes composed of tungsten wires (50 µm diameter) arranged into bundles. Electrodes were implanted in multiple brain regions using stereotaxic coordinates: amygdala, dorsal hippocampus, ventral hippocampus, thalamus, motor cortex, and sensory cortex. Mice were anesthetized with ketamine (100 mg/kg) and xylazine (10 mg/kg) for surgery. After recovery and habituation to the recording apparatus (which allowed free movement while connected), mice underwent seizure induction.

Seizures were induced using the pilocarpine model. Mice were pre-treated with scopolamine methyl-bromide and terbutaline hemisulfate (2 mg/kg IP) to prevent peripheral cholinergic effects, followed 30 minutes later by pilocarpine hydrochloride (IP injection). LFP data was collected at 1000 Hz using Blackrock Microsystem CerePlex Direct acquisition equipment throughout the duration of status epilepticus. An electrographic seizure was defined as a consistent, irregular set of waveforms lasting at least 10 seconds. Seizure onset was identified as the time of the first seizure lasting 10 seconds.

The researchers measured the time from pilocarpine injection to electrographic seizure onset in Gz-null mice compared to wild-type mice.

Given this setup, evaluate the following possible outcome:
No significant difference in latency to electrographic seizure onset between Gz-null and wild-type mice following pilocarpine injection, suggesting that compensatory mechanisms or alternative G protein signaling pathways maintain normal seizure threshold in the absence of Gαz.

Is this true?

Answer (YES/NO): NO